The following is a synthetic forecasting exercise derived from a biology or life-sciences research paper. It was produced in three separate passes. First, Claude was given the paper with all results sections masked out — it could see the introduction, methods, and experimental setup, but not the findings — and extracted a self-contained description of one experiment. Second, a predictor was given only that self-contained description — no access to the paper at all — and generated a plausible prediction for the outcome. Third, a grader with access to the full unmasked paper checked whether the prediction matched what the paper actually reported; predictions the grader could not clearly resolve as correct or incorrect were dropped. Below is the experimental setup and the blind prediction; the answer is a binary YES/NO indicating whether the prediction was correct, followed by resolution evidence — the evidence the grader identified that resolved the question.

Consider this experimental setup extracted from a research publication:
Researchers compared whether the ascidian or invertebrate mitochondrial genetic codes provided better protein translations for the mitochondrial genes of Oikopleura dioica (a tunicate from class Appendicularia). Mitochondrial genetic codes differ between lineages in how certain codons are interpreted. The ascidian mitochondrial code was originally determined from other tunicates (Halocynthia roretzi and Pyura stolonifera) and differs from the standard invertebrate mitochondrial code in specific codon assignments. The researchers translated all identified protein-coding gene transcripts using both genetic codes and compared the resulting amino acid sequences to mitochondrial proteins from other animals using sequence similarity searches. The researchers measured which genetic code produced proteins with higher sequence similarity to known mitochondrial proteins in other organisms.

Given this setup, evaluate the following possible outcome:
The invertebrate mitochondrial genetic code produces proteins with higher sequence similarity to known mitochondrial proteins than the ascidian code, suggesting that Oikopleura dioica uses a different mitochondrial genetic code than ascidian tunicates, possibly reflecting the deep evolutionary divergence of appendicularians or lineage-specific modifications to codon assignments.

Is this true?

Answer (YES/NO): NO